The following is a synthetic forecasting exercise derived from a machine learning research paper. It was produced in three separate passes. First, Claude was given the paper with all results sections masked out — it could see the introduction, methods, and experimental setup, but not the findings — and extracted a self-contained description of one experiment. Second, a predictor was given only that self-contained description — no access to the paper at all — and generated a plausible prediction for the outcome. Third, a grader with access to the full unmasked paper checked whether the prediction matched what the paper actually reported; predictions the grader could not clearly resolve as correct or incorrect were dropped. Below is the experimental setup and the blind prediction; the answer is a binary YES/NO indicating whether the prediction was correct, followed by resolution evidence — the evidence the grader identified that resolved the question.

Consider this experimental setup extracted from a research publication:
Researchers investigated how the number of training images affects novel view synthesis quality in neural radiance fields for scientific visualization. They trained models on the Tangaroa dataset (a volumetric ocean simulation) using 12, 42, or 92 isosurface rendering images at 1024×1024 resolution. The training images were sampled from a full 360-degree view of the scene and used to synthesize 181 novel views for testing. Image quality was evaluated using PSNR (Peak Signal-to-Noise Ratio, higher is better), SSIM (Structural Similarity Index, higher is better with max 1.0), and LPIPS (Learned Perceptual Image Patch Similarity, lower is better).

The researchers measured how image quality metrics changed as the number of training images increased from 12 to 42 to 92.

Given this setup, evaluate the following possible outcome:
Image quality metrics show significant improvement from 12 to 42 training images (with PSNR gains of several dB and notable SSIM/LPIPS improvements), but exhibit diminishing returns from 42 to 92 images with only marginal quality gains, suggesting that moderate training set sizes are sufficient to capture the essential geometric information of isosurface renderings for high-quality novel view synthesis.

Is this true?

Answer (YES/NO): YES